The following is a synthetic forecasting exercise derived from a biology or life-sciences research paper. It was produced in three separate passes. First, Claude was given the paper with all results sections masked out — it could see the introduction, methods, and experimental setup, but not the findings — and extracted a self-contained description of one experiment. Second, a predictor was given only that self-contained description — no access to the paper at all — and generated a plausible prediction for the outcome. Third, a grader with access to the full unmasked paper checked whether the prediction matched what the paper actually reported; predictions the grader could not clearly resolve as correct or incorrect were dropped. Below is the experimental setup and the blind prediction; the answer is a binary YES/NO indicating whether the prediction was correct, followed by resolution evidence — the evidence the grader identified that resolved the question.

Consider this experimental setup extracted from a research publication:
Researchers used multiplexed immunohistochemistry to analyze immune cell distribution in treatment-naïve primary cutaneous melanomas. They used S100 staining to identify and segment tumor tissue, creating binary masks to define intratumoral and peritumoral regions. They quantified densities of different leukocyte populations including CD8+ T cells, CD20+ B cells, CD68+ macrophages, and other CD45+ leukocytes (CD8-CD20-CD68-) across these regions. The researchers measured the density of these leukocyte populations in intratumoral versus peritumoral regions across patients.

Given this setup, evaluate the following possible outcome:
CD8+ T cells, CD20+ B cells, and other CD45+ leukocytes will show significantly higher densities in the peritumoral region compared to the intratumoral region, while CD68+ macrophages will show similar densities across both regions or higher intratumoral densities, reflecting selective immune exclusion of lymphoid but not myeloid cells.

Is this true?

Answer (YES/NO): NO